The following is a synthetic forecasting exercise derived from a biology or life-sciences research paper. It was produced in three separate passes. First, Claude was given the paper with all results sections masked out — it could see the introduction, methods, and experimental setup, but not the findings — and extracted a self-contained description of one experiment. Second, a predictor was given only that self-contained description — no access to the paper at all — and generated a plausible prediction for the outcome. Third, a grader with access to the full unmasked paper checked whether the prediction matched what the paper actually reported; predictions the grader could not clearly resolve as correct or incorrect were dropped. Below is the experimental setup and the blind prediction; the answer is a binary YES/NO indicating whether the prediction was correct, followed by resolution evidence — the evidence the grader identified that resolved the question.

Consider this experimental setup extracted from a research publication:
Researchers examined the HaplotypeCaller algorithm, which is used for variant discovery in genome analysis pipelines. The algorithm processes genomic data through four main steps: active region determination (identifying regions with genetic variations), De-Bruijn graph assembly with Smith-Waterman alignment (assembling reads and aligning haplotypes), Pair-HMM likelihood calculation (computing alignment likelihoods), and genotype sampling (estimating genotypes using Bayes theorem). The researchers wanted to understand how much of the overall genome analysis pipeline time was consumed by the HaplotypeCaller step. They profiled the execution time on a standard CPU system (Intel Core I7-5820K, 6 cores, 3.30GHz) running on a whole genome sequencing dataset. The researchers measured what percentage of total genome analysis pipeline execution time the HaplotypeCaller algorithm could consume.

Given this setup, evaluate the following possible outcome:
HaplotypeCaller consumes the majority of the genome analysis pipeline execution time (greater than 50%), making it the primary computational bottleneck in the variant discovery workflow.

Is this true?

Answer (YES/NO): NO